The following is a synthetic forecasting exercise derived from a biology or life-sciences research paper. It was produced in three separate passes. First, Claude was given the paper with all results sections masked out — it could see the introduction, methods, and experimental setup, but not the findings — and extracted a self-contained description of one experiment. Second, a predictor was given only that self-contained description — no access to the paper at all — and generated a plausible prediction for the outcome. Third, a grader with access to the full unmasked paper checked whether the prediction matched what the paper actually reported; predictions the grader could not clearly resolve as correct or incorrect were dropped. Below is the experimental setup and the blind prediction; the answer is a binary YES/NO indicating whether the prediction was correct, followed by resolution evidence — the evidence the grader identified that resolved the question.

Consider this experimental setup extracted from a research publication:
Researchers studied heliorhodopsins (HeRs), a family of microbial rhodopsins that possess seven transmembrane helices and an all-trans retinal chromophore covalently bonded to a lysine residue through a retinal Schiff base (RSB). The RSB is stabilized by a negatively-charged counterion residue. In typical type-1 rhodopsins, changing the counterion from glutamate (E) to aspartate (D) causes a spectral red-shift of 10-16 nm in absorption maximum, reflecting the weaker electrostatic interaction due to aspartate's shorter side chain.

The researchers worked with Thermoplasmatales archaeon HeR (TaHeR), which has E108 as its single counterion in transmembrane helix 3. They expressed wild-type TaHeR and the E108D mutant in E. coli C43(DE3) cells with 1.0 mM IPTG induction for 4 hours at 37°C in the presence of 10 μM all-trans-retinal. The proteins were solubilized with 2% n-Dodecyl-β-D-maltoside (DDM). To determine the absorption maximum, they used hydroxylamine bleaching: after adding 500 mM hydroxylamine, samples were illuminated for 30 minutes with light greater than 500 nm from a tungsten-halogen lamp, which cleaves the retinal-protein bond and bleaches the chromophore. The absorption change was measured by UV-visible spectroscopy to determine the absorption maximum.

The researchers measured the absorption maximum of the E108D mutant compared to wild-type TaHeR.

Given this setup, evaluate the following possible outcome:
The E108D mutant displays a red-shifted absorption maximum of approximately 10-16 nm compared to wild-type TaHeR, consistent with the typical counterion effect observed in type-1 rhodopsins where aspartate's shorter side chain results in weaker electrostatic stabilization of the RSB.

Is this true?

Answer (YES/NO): NO